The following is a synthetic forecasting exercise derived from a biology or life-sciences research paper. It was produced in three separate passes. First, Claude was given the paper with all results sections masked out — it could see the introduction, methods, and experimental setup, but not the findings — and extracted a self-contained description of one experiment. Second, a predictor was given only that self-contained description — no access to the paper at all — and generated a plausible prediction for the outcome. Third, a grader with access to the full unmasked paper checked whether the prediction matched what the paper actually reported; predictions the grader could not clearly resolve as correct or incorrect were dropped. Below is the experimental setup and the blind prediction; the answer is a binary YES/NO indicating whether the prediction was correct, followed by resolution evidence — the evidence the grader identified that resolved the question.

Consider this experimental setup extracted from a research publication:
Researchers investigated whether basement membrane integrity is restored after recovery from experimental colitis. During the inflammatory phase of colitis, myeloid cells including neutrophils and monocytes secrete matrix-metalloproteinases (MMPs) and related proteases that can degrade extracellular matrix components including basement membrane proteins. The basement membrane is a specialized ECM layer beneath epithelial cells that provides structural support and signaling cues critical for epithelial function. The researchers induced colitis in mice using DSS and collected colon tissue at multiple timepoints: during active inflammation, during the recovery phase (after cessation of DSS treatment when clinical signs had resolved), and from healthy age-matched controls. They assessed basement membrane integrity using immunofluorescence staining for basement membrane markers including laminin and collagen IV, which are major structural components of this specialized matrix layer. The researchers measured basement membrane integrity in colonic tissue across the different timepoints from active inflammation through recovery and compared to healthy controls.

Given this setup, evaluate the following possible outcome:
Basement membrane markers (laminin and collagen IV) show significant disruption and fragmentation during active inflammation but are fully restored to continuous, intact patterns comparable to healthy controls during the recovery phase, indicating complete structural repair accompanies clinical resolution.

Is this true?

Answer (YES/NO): NO